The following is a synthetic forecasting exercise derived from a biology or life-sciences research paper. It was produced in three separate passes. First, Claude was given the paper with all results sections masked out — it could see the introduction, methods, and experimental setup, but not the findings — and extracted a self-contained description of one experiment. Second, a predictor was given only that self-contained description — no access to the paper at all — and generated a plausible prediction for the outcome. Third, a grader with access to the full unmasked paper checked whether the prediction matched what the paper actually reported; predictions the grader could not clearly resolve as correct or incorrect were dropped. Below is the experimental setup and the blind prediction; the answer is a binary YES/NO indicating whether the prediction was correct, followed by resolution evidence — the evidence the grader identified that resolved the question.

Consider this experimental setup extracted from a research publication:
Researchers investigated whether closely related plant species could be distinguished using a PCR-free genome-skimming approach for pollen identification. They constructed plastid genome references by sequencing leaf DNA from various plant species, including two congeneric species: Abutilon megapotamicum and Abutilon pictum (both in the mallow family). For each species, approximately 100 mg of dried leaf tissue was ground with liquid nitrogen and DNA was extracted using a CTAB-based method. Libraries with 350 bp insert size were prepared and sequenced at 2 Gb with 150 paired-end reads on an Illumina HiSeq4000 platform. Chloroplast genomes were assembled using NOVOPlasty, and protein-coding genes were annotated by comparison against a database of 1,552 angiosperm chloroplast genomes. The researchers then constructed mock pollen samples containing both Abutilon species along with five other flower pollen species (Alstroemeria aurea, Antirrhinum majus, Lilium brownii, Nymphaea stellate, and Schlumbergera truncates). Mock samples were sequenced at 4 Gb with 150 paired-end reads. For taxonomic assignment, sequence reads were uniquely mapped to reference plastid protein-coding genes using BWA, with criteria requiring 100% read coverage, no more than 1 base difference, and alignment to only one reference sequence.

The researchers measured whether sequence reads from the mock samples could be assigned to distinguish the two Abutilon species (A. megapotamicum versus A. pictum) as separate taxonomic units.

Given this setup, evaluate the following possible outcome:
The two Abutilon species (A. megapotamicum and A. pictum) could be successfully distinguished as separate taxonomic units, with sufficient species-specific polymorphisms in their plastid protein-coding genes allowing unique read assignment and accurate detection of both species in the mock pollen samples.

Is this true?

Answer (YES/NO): NO